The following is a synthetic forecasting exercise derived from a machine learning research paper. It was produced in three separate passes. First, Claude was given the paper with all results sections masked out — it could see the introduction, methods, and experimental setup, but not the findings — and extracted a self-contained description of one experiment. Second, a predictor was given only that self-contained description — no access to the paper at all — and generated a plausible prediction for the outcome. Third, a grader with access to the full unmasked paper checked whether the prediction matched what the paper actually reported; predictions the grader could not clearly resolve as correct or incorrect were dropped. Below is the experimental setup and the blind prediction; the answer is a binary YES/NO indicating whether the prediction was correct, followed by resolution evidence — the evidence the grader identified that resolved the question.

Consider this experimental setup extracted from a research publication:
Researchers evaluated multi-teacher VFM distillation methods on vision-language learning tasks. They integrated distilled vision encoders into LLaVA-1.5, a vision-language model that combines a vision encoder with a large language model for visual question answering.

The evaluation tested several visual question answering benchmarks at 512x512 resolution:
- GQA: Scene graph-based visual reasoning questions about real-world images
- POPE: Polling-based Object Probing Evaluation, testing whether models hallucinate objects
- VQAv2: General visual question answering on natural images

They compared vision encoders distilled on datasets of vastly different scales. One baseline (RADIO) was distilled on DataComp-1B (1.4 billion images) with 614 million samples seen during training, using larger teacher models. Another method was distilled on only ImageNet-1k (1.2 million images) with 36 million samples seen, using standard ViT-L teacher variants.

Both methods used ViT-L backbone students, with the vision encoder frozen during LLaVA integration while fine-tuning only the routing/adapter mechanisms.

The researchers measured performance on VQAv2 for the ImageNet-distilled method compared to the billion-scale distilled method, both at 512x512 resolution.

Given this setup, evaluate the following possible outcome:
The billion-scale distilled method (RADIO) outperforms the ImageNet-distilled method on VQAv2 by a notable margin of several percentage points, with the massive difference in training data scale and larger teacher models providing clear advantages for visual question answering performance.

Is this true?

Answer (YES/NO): YES